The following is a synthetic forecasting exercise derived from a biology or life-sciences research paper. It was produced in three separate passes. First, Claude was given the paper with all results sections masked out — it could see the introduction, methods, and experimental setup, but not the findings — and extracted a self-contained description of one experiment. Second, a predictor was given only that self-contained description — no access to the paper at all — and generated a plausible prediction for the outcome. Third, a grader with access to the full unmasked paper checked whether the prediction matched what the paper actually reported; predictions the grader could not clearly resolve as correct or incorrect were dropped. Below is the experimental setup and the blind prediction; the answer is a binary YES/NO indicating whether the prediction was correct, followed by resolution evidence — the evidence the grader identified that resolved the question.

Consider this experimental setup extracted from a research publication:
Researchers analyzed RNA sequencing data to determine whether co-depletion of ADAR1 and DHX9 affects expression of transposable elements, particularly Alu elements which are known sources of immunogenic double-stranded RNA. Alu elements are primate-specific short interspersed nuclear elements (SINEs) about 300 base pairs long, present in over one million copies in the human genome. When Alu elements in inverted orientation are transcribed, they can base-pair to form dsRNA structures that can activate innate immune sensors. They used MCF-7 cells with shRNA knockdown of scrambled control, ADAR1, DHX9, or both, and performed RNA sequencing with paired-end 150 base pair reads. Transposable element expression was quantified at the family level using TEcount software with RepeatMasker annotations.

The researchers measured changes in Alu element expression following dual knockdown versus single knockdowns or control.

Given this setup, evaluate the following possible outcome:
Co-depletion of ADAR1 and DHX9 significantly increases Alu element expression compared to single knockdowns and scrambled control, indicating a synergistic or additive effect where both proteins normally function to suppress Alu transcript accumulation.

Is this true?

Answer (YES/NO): NO